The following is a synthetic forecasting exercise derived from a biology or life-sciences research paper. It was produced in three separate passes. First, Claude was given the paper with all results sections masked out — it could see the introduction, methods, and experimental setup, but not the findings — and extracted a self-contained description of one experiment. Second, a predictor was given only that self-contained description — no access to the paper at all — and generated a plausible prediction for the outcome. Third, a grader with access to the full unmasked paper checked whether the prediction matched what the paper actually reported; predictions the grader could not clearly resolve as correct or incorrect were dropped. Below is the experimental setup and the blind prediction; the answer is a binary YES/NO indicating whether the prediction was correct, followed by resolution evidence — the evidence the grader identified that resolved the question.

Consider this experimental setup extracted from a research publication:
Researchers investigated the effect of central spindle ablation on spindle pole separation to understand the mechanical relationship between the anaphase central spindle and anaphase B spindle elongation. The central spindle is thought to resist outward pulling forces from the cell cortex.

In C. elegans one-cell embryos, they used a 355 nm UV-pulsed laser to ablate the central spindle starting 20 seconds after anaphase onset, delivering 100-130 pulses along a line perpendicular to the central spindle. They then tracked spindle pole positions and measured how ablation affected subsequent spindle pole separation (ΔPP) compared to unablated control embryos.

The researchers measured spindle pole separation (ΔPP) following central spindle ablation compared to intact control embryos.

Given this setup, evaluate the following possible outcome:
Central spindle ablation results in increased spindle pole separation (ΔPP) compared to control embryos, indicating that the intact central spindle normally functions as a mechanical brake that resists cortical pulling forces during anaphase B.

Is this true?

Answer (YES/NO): YES